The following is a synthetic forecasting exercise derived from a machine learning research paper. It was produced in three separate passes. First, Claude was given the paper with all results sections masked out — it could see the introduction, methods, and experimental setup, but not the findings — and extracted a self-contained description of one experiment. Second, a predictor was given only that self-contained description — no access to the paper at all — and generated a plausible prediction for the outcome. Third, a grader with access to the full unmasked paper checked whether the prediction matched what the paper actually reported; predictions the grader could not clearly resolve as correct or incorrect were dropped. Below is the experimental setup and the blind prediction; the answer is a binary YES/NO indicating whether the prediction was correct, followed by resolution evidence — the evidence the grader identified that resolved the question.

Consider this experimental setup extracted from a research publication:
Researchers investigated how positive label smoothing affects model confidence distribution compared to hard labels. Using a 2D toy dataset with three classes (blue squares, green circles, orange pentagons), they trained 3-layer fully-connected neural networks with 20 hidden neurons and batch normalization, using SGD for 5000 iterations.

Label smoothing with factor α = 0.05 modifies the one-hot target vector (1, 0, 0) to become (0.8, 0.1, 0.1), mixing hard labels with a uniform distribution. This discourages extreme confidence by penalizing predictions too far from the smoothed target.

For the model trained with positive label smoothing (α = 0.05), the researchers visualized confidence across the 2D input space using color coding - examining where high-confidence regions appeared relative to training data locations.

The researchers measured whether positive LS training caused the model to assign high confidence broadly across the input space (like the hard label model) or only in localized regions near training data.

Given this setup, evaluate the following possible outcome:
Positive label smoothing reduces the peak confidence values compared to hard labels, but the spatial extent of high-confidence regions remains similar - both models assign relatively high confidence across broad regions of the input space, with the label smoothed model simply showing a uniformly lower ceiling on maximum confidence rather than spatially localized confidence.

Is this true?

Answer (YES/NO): NO